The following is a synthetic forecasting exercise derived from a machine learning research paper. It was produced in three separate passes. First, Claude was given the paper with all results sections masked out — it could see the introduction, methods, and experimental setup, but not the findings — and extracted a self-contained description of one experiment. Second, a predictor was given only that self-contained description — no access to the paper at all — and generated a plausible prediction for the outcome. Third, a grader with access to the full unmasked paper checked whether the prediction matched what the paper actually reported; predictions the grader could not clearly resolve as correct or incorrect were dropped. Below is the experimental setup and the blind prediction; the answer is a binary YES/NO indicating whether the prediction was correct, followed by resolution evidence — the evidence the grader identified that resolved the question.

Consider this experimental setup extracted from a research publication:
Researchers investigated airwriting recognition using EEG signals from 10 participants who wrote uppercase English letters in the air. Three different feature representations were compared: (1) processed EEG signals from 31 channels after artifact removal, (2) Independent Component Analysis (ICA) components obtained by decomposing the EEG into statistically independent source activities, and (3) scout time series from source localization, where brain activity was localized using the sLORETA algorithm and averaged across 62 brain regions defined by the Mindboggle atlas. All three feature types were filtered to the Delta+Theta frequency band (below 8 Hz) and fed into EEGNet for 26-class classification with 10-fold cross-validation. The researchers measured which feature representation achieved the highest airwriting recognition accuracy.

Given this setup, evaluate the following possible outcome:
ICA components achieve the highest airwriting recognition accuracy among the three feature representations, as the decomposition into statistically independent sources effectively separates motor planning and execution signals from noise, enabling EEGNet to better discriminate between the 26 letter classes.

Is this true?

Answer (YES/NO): YES